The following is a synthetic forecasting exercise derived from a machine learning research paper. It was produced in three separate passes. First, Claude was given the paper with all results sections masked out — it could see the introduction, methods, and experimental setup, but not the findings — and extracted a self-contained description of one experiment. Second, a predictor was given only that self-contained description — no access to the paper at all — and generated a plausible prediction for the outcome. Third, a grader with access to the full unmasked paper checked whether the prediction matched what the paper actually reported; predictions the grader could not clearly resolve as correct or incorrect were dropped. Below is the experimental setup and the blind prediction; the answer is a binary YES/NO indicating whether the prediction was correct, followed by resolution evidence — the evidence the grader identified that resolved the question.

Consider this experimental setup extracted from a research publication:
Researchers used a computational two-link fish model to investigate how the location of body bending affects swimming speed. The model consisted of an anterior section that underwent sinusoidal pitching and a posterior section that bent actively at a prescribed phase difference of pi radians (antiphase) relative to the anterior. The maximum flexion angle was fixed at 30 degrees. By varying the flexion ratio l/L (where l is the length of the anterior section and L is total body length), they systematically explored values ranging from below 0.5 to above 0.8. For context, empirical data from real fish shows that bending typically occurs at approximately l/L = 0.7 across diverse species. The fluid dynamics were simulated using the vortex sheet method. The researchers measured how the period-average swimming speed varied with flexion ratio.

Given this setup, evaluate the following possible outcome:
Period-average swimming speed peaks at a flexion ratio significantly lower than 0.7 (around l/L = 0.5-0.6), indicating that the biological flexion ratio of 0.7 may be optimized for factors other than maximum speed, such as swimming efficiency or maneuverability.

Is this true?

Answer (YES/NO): NO